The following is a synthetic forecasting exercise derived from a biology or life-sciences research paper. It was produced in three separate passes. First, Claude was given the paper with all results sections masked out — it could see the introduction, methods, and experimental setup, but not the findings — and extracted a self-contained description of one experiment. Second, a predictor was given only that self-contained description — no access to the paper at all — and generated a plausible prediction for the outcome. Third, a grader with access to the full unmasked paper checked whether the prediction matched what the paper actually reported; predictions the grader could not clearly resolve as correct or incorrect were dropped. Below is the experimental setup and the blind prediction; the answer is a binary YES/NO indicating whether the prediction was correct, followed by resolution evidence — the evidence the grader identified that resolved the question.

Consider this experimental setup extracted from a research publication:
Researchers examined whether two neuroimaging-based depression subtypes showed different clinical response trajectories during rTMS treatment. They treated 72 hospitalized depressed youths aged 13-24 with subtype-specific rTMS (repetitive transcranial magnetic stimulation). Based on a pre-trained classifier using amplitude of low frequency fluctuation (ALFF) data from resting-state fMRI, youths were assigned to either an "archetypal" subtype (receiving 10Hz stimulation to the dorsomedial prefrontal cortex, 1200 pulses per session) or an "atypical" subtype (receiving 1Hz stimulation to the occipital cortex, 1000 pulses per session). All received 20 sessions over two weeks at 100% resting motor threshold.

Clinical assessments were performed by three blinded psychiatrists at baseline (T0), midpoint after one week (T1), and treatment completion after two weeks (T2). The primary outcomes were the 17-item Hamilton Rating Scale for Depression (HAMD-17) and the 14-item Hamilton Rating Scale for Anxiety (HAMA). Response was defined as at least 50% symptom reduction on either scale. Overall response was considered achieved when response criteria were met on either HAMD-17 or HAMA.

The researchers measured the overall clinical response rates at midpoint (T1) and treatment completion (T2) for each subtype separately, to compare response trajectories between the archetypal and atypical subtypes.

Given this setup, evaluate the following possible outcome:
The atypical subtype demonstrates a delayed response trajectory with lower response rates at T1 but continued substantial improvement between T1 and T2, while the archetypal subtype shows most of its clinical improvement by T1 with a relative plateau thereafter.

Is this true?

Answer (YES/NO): NO